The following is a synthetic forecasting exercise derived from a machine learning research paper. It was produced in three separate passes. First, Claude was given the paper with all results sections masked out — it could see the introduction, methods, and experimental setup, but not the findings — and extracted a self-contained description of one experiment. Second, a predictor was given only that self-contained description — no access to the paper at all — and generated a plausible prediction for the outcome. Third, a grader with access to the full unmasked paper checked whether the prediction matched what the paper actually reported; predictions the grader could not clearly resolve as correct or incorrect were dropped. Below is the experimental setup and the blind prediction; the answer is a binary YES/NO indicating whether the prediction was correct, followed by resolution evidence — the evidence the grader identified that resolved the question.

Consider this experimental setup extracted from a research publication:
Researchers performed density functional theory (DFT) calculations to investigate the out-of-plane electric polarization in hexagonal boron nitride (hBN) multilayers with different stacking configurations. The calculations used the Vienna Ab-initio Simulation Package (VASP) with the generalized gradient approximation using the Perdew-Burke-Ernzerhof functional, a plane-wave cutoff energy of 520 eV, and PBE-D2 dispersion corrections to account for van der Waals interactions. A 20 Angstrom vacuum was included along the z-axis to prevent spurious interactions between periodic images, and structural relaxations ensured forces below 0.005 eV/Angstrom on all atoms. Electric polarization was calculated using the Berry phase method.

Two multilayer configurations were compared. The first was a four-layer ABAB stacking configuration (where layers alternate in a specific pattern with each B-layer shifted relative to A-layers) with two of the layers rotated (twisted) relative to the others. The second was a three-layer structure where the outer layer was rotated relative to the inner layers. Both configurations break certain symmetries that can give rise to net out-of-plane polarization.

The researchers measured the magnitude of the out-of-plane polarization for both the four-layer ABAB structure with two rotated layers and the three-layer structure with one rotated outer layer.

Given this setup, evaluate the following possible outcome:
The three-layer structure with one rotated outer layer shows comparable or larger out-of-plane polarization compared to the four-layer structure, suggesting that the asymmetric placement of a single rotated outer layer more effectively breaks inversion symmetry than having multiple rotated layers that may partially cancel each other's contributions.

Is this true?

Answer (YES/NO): NO